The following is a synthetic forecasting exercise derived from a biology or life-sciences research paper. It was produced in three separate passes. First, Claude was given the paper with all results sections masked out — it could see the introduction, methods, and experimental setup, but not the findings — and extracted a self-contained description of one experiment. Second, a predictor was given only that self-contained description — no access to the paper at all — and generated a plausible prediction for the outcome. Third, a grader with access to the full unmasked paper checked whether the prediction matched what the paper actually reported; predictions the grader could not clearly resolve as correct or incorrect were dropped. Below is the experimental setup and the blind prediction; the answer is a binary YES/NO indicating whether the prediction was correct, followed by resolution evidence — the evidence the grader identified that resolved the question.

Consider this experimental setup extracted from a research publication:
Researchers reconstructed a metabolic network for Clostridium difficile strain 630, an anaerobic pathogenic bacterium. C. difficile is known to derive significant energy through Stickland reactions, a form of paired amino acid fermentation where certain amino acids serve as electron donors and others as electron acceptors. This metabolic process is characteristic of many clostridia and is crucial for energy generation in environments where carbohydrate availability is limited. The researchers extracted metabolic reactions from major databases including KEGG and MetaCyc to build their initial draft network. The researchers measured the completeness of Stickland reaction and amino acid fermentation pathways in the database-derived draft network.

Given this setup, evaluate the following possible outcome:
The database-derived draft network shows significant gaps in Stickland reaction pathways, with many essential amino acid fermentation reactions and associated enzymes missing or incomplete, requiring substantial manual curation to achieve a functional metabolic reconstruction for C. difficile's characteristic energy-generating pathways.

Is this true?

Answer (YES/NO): YES